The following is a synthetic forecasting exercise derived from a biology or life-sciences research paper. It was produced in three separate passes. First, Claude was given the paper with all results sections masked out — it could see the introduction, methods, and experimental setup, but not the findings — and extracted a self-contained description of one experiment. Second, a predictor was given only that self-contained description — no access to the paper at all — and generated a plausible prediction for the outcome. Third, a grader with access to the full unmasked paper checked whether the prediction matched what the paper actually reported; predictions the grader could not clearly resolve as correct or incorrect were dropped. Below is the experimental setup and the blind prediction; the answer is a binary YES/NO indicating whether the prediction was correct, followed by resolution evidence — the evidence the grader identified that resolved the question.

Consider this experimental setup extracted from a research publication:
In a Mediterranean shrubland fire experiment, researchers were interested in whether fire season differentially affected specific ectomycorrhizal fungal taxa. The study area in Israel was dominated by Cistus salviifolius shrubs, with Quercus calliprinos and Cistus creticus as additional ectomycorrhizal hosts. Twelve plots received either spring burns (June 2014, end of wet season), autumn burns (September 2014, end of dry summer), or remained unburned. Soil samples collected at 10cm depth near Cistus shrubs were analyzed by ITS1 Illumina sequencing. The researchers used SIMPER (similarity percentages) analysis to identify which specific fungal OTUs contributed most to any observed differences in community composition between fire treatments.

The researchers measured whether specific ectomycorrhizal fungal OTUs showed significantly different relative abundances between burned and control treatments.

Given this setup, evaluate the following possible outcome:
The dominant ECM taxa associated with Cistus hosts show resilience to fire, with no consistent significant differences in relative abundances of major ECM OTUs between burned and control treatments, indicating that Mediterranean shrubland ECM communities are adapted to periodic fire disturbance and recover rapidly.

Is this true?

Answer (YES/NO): YES